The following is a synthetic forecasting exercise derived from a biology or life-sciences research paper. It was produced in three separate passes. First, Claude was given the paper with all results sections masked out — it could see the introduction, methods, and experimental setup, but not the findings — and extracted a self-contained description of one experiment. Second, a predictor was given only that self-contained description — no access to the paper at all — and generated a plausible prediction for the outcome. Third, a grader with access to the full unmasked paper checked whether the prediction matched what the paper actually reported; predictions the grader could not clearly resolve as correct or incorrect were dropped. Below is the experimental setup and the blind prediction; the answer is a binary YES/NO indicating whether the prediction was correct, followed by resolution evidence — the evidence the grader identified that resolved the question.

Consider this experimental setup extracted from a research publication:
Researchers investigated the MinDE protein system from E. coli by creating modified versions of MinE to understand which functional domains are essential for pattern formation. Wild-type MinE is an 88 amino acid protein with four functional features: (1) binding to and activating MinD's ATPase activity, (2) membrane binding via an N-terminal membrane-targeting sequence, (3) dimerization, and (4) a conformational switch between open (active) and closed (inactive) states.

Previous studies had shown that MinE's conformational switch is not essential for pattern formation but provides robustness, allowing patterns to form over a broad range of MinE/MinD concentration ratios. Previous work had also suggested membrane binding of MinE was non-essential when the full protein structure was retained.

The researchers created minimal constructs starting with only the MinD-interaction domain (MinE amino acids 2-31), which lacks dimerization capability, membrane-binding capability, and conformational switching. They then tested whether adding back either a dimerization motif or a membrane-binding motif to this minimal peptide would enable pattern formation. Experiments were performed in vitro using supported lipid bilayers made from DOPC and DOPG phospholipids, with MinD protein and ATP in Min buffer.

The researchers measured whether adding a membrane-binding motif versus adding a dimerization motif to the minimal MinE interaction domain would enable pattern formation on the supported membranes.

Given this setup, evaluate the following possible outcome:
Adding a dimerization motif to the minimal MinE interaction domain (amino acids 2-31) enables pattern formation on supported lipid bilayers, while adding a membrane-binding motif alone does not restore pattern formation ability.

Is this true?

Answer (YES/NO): NO